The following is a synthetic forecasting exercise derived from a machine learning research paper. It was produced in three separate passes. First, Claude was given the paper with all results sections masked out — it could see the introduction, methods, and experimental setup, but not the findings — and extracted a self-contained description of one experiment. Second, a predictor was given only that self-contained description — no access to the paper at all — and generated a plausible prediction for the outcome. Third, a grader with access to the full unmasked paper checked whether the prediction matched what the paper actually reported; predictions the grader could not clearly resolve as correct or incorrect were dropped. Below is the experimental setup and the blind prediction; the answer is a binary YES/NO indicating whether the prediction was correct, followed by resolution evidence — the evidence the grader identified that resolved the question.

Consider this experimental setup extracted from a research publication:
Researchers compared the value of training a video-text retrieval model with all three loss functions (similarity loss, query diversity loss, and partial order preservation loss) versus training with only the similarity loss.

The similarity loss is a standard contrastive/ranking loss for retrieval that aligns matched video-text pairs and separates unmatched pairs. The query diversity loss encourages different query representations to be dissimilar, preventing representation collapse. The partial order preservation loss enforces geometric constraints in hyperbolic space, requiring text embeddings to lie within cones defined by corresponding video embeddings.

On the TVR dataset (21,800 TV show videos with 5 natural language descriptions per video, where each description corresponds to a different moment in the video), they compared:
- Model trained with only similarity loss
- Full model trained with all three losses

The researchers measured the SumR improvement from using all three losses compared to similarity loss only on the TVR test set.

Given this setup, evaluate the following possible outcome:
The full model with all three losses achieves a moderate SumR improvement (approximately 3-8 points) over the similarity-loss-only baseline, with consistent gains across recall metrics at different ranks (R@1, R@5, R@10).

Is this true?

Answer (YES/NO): NO